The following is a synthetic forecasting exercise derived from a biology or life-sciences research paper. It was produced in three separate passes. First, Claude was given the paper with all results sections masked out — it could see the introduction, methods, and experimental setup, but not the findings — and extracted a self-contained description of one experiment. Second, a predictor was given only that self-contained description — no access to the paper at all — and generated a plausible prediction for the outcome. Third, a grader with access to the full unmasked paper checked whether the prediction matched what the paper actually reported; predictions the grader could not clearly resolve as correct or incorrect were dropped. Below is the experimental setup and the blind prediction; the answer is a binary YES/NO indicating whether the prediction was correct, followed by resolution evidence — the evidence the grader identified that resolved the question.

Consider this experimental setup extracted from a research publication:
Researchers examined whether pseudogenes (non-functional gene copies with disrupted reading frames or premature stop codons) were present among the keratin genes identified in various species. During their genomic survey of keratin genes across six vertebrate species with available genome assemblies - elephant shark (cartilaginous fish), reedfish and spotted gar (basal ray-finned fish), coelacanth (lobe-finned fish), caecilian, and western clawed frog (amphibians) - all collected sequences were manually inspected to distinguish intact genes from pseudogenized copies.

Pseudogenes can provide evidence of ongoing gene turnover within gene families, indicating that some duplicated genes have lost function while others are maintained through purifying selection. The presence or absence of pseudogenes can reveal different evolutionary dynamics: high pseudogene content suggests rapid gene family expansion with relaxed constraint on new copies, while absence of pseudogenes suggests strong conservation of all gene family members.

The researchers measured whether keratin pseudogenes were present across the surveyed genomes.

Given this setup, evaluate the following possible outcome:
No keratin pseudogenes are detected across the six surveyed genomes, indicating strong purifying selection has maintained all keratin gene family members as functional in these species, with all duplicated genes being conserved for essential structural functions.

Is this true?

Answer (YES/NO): NO